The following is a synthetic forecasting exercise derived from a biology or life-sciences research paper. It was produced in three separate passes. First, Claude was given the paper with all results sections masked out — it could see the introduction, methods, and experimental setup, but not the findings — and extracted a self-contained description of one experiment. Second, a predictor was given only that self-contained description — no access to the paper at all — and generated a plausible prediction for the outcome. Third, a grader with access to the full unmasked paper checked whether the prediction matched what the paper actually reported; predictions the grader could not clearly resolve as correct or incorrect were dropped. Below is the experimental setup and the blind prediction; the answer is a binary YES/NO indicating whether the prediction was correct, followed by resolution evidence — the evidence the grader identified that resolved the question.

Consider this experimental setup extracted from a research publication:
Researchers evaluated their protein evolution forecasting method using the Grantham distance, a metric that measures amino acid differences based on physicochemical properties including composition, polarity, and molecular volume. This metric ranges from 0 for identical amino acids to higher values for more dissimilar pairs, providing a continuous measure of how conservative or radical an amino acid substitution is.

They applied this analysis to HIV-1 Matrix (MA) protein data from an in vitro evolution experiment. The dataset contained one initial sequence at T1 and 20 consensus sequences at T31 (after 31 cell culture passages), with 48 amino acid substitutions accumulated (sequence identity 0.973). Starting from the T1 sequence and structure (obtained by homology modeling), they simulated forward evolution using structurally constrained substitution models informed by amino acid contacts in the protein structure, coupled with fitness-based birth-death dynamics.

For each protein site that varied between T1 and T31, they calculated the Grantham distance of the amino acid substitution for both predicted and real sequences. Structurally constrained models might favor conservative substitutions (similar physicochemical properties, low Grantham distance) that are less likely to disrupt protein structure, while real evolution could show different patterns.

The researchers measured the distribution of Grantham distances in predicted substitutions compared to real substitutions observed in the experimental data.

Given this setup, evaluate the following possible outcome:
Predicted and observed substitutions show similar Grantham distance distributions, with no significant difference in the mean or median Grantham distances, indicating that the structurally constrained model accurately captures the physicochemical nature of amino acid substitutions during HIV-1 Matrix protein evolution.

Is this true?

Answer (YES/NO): YES